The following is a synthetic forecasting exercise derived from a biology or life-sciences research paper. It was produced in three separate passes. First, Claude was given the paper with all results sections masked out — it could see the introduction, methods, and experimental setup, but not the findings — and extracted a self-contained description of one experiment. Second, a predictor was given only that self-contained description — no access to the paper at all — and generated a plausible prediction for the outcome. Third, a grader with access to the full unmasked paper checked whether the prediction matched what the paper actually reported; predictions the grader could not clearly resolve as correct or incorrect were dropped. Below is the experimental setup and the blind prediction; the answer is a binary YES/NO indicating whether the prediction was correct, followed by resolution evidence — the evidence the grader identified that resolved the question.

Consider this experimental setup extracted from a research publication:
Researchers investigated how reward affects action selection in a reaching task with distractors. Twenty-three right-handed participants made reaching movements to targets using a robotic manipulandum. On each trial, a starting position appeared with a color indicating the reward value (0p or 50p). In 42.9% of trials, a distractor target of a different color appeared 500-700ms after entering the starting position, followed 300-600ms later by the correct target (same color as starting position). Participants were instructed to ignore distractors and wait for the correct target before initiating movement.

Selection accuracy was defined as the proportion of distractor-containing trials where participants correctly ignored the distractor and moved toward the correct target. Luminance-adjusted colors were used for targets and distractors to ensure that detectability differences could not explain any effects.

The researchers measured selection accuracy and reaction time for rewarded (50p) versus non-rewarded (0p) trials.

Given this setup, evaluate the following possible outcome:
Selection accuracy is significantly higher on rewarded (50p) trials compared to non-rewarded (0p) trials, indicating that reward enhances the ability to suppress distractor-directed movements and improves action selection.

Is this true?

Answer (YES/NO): YES